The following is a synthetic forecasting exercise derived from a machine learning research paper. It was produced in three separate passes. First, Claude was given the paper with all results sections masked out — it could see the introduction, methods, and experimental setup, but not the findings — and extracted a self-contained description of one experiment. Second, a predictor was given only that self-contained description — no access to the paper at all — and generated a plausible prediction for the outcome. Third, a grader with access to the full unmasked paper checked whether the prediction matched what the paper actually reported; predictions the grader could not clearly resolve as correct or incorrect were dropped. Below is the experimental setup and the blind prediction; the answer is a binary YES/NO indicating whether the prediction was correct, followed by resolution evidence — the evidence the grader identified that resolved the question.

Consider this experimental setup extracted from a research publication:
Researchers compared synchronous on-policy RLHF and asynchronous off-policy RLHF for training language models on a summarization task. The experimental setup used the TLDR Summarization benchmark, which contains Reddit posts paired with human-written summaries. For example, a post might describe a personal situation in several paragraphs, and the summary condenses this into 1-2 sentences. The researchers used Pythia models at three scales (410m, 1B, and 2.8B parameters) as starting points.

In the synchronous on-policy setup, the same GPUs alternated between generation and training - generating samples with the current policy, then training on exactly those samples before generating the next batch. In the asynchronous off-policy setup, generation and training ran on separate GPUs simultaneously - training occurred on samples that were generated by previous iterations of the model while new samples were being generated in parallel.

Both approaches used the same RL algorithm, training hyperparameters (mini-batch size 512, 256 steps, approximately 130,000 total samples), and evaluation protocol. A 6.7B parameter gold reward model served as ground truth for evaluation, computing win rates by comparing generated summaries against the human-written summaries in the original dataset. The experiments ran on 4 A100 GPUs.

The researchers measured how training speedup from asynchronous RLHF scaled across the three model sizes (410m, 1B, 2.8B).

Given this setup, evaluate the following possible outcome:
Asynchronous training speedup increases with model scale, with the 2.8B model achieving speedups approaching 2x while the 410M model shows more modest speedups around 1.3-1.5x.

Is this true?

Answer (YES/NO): NO